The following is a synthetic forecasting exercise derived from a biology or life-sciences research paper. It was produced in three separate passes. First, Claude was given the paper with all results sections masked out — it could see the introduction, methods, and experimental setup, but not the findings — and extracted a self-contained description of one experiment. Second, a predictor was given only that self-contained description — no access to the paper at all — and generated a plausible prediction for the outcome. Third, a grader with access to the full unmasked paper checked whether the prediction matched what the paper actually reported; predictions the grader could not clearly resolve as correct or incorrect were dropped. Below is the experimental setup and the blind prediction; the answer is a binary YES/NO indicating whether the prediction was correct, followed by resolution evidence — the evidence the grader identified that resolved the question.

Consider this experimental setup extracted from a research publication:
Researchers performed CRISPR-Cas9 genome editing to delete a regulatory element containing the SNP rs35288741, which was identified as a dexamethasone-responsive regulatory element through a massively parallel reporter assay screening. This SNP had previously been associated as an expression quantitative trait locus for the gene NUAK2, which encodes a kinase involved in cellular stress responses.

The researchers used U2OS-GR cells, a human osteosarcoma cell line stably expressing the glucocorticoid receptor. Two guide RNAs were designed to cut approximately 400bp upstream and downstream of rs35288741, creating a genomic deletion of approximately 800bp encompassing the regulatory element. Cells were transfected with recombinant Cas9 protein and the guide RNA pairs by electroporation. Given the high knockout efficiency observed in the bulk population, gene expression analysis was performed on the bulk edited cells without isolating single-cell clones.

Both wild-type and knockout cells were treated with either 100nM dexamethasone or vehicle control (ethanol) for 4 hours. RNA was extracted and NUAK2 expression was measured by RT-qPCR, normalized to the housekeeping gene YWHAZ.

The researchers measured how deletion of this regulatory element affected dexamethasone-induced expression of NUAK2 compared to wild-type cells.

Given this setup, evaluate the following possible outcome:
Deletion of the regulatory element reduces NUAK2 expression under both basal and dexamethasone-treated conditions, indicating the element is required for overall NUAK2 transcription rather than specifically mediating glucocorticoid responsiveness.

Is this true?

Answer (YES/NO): NO